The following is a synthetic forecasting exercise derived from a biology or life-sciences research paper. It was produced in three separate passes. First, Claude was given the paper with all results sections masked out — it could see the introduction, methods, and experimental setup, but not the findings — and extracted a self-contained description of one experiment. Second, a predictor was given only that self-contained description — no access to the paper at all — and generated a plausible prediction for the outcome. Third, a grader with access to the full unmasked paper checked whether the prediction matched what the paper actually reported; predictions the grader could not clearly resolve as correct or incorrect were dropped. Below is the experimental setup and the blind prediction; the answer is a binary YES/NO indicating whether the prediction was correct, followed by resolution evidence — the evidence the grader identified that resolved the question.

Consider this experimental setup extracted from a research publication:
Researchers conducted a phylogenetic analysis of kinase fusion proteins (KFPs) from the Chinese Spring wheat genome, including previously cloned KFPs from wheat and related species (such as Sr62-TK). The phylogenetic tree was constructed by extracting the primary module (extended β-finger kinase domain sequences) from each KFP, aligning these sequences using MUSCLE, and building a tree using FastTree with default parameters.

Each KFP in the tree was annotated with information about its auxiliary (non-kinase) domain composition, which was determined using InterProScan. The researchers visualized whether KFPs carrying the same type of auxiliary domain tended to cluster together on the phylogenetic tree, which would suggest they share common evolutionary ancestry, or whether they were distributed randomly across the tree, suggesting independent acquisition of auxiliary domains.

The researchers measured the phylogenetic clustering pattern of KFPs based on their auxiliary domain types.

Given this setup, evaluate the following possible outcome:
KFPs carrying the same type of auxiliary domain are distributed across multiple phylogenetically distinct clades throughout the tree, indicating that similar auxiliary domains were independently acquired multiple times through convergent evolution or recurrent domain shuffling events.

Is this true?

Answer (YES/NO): YES